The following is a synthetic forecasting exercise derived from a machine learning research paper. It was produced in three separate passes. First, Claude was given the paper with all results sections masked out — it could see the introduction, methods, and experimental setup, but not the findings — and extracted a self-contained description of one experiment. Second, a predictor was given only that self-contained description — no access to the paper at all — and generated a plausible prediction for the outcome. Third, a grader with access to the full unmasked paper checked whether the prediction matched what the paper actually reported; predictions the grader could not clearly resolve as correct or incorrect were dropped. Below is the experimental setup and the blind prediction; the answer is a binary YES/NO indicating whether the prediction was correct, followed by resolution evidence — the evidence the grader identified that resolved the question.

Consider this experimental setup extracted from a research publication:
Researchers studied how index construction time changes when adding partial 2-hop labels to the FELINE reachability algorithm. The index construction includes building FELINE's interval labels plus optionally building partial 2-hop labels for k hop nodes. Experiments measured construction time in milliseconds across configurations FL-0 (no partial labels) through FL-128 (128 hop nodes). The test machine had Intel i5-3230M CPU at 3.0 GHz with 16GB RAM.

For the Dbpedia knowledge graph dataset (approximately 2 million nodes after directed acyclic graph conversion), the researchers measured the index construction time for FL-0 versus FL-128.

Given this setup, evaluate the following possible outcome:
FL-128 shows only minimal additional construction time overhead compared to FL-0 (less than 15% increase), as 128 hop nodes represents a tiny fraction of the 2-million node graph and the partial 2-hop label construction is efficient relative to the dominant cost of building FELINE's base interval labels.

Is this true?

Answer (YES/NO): YES